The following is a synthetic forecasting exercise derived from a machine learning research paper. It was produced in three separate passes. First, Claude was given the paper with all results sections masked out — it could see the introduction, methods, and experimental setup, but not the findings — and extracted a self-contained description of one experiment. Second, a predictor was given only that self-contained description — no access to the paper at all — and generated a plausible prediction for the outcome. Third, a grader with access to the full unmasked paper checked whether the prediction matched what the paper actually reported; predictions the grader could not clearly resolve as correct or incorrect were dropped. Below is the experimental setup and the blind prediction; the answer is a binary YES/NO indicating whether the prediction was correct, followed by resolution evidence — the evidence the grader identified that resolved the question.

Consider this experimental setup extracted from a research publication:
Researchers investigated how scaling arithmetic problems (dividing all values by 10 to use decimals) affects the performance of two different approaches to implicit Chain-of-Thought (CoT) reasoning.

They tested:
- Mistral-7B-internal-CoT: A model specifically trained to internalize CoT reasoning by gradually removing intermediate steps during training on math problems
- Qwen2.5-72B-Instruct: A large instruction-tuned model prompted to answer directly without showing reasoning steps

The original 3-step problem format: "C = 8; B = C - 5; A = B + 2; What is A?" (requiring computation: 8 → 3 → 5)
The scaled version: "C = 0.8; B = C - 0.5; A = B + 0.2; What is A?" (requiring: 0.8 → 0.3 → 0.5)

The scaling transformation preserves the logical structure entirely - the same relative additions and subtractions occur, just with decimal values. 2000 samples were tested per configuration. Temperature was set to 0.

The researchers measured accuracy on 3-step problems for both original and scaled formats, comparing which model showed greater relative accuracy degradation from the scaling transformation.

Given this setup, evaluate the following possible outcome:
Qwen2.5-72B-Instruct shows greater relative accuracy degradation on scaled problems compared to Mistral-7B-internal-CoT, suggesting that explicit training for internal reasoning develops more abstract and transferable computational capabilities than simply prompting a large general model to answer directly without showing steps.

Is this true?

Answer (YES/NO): NO